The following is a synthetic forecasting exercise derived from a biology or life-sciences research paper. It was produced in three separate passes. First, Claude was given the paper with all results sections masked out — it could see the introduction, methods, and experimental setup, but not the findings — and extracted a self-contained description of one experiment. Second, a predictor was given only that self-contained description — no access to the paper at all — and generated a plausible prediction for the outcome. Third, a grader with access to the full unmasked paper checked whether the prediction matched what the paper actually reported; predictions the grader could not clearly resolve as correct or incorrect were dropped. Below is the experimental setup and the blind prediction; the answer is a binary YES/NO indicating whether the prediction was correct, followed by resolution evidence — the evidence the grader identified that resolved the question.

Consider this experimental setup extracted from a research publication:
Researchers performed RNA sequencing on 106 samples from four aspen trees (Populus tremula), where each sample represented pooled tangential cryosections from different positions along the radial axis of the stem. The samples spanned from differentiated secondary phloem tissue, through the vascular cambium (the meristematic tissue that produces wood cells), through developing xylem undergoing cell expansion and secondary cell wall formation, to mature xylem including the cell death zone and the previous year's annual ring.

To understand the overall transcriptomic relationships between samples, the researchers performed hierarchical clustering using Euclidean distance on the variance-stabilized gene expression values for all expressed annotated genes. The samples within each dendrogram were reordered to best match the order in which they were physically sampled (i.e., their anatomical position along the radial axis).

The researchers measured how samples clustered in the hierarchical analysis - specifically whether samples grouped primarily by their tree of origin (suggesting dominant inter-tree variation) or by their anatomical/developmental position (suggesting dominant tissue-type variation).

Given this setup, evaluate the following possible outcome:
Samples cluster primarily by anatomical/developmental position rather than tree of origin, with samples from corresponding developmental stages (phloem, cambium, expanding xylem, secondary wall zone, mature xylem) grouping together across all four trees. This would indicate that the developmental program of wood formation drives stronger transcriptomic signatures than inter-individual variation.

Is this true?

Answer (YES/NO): YES